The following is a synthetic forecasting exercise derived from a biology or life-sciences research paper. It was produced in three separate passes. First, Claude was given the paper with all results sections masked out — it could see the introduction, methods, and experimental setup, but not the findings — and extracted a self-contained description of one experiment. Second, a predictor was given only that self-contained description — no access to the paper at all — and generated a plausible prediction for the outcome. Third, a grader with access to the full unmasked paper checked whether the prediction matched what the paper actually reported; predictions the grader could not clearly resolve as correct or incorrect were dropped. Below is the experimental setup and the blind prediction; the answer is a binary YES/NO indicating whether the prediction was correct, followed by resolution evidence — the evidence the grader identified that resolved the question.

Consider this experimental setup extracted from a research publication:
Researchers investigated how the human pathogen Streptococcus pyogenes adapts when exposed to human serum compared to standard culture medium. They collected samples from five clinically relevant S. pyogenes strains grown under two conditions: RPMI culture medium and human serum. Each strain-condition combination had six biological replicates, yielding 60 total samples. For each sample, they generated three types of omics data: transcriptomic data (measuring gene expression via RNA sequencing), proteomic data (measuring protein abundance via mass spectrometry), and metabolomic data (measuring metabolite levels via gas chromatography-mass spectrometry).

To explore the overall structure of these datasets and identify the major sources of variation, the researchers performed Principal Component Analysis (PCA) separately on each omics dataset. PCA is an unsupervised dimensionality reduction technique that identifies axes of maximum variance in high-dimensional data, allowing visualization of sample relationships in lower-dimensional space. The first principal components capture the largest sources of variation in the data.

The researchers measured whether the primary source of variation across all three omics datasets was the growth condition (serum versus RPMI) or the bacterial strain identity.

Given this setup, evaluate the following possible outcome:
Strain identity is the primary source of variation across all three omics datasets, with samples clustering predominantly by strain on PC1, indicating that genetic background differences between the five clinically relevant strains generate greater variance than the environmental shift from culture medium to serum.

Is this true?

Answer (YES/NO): NO